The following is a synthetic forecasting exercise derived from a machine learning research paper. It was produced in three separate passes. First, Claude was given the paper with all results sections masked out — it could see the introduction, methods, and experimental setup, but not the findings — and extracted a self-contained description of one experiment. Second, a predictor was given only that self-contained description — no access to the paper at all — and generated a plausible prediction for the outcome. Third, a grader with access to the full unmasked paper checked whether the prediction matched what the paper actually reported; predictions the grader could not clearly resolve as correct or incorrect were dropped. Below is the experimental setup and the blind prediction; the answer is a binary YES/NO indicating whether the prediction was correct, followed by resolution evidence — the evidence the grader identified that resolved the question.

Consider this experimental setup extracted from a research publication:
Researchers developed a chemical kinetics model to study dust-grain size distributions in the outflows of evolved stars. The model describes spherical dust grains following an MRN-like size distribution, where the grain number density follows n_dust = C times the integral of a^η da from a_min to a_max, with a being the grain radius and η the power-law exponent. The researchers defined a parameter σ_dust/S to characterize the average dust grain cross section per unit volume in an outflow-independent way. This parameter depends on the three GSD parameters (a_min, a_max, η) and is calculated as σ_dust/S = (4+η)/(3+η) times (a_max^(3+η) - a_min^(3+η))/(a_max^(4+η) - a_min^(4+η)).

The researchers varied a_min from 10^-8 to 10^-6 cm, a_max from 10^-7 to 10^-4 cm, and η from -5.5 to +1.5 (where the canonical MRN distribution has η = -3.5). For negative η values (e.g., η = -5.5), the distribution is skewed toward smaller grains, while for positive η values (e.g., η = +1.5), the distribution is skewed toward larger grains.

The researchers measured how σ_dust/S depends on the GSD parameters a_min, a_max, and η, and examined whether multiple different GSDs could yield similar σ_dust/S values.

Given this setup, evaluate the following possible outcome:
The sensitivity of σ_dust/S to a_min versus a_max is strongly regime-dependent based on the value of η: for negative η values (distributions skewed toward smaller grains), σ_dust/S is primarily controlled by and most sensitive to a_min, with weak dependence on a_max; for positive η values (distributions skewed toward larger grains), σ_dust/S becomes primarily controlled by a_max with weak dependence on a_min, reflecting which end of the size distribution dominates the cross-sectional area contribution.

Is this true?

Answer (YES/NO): YES